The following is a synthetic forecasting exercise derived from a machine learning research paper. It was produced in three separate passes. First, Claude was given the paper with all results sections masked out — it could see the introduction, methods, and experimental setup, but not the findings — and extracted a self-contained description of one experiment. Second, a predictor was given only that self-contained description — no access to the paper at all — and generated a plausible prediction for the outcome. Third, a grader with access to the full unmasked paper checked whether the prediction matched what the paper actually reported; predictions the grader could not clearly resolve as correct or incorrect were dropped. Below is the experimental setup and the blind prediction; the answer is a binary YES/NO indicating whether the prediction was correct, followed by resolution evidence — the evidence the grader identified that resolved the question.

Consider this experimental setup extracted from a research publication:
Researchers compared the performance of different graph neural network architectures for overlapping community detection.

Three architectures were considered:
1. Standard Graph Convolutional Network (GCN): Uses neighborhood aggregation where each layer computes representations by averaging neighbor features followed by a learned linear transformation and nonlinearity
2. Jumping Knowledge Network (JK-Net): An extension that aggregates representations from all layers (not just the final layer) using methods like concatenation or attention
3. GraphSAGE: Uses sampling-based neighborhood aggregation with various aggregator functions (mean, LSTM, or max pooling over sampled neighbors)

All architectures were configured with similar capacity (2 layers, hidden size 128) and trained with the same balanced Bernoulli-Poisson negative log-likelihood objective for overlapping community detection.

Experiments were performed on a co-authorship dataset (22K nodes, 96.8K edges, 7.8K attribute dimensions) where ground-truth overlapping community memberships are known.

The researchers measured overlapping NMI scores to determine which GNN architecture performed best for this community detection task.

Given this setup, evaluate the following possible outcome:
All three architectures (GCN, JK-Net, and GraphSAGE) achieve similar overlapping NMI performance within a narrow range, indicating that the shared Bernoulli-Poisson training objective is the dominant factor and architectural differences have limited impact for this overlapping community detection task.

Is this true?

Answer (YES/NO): NO